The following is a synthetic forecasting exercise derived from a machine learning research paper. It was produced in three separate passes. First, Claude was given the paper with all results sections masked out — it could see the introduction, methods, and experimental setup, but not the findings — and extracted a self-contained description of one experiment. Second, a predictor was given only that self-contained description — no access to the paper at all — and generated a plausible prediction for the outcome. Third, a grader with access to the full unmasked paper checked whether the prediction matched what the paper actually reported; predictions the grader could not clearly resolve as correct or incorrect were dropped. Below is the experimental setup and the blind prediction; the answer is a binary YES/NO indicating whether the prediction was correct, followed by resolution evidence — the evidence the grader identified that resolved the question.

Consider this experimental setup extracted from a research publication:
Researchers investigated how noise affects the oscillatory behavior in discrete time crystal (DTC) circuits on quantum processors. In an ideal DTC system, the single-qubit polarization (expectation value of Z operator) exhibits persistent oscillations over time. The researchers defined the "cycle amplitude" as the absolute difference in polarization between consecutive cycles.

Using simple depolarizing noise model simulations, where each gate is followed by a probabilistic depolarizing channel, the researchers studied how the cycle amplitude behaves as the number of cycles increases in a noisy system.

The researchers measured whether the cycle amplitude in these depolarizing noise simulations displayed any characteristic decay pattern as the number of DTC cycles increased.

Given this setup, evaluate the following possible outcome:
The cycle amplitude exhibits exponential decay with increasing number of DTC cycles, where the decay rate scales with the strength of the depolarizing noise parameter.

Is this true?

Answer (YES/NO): YES